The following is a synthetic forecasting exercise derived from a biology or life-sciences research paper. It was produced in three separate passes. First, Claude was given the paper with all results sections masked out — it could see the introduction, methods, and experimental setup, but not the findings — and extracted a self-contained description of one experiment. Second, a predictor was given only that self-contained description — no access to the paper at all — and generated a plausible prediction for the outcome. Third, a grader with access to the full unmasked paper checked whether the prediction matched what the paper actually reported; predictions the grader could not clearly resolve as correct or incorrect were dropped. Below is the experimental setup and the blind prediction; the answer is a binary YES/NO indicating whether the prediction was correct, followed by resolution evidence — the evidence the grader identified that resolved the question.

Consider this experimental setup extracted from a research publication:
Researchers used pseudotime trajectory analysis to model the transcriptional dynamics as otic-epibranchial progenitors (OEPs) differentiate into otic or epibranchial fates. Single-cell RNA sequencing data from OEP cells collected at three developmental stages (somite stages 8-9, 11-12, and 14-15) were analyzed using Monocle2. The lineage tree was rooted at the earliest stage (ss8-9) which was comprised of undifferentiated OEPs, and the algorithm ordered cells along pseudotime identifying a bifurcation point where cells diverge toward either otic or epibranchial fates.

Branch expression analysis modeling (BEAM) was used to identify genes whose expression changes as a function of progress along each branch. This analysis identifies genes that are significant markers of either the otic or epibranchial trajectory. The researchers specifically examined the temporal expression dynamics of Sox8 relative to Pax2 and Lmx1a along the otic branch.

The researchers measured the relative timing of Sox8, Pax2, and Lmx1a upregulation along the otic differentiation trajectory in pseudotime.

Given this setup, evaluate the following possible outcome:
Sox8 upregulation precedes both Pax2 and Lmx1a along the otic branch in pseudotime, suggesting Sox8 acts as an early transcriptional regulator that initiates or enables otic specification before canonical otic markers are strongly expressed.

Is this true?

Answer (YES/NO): YES